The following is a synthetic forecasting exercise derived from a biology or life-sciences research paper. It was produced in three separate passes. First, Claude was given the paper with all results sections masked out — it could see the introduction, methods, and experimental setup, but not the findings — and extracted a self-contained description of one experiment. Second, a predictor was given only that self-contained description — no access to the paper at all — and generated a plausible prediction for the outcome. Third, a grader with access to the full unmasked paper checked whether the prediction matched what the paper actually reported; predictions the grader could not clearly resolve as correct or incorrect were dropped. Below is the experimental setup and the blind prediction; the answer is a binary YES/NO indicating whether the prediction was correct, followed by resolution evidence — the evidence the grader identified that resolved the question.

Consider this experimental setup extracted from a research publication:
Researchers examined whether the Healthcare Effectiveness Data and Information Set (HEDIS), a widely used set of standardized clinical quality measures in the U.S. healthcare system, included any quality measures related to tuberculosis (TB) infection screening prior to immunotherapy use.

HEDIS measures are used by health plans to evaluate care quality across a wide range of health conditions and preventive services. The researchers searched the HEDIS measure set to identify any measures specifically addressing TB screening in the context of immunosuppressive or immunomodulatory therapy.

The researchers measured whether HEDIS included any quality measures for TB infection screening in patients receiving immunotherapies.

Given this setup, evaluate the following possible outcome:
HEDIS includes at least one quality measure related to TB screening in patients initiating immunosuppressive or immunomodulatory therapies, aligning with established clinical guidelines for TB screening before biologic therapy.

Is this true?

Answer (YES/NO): NO